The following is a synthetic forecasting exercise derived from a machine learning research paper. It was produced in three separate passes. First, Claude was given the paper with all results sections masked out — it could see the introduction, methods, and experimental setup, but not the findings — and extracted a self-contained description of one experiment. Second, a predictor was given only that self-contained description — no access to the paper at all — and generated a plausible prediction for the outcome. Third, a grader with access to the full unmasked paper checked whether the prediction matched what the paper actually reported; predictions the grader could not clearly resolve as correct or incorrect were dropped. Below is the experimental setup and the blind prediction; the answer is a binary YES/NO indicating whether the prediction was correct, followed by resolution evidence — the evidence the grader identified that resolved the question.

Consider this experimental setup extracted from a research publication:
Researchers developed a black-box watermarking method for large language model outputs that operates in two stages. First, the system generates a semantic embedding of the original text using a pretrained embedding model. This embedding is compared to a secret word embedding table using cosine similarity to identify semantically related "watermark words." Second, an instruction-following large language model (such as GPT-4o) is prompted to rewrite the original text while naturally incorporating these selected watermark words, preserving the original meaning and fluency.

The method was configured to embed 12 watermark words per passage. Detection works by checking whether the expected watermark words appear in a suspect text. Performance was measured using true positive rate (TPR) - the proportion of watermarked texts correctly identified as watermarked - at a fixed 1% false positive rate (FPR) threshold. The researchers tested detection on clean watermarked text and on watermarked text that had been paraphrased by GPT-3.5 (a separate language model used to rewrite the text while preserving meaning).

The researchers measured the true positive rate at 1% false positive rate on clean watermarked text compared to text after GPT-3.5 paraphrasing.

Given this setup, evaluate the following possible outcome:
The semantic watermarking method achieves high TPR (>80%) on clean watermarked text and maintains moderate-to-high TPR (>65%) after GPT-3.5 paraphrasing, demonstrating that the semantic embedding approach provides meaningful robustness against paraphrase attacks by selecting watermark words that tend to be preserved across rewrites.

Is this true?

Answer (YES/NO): NO